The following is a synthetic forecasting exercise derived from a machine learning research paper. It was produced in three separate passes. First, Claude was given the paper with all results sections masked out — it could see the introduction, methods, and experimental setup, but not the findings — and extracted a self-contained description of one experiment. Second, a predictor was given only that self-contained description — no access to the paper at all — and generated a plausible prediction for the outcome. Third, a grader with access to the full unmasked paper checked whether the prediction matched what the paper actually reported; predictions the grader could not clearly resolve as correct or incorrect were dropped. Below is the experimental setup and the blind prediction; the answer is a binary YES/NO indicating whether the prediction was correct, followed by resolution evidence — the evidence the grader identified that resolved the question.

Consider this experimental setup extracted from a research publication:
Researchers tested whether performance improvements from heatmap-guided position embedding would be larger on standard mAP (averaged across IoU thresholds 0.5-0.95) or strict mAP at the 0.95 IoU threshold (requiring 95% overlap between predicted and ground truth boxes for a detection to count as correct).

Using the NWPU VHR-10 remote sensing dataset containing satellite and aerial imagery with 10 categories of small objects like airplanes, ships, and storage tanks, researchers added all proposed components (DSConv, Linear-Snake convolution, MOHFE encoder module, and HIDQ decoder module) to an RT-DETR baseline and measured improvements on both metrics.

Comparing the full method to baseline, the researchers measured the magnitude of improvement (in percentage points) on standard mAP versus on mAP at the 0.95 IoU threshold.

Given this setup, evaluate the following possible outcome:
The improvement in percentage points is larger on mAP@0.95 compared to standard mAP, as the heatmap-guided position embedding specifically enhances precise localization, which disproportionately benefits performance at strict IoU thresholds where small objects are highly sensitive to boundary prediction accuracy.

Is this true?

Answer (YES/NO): YES